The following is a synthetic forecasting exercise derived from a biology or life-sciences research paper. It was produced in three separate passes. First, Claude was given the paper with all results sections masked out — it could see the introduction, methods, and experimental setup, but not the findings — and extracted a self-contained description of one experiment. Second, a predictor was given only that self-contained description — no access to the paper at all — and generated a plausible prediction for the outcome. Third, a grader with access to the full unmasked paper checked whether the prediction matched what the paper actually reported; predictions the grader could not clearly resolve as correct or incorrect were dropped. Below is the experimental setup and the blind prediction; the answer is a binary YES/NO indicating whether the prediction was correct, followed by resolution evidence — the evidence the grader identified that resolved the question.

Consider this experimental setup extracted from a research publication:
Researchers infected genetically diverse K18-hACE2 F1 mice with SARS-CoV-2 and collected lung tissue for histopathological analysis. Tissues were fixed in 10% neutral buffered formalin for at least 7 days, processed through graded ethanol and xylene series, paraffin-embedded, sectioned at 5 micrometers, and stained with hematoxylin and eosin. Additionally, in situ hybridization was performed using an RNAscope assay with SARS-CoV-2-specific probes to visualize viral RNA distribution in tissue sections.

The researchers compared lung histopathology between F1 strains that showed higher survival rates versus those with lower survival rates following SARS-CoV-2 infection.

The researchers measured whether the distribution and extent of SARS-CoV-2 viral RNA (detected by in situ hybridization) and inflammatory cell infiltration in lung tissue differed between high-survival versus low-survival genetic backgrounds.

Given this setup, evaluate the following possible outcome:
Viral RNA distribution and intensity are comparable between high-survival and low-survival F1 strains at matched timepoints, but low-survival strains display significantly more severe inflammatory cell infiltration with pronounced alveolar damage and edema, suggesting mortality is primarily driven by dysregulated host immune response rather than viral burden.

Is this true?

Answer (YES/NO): NO